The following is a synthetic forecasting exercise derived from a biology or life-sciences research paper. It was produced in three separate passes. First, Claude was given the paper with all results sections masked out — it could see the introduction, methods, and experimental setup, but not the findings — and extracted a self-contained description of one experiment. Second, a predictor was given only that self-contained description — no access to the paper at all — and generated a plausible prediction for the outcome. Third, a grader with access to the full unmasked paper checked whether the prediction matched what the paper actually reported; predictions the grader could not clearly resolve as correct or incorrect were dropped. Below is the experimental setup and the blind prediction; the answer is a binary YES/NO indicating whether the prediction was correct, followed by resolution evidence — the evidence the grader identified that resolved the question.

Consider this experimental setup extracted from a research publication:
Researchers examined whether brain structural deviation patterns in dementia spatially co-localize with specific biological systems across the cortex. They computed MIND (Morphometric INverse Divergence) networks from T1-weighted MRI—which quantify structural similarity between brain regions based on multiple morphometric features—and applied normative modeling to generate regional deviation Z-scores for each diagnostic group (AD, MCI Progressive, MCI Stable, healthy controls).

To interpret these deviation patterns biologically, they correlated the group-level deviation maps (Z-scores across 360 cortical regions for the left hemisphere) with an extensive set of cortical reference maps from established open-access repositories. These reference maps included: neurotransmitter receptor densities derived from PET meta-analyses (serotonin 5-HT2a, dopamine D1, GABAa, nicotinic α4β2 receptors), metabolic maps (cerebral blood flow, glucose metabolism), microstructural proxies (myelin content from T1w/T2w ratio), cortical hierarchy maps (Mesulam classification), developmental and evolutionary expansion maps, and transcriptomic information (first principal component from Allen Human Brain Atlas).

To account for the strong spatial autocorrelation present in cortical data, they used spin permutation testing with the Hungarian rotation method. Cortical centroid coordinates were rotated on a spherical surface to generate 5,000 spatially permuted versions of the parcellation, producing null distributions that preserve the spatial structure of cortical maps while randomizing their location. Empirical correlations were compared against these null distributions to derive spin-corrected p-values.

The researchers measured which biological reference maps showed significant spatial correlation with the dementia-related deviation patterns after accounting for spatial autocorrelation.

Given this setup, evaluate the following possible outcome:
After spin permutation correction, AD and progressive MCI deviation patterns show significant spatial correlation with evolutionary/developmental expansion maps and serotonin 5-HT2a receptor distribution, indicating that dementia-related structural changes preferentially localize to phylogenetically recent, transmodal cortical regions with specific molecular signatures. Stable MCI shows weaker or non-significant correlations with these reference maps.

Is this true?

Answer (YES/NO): NO